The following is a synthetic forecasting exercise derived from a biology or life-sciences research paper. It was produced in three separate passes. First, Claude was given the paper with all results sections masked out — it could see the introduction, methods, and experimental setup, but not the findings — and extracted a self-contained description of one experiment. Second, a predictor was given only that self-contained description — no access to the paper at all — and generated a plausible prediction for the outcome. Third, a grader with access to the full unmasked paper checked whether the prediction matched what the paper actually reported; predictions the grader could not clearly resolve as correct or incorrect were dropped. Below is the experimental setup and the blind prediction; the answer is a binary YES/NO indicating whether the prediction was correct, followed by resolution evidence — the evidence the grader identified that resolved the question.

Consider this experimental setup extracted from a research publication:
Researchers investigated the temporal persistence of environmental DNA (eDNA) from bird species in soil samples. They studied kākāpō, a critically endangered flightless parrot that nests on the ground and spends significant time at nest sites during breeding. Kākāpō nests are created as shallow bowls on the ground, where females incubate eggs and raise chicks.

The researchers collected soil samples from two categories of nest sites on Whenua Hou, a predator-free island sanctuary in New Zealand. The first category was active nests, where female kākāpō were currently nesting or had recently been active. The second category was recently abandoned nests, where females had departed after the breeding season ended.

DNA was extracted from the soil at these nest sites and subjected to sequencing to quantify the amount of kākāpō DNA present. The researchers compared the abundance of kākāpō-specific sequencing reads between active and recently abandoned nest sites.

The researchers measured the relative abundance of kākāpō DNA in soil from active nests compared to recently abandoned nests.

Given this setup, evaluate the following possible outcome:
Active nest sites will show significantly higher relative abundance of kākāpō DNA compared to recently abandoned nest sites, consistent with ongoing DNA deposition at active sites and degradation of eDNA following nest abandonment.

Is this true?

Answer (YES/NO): YES